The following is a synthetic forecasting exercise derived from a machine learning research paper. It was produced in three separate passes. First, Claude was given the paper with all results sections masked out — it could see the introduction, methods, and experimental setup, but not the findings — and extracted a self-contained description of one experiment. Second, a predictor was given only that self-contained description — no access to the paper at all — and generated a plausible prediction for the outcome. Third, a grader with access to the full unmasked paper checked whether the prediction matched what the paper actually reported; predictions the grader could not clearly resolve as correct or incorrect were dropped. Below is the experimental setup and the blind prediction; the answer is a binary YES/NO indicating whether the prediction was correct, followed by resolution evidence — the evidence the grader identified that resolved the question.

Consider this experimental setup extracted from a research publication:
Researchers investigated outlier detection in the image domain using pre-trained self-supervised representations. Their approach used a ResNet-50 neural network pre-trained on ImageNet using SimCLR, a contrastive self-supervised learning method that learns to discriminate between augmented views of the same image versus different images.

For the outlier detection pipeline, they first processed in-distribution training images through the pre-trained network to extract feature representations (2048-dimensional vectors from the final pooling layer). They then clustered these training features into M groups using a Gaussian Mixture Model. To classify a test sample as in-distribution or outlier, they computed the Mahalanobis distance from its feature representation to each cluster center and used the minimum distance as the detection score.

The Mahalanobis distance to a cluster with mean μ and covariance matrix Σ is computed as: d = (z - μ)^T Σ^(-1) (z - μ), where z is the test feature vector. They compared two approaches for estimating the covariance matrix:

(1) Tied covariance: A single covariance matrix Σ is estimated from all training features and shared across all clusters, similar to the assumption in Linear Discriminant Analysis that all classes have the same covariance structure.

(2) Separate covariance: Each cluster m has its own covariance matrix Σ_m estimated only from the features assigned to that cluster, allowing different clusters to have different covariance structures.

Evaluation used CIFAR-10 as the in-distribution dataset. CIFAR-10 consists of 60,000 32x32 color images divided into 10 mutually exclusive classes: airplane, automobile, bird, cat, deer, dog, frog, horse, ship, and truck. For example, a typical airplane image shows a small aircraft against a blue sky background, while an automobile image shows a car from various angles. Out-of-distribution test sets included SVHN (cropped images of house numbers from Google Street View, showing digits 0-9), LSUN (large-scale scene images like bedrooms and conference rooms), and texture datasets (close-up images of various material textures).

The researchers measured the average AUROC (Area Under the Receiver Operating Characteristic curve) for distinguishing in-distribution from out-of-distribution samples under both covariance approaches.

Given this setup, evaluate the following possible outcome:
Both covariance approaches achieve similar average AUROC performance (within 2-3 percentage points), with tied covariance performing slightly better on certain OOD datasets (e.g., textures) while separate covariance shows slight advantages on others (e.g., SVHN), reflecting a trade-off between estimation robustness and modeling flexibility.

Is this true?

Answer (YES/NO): NO